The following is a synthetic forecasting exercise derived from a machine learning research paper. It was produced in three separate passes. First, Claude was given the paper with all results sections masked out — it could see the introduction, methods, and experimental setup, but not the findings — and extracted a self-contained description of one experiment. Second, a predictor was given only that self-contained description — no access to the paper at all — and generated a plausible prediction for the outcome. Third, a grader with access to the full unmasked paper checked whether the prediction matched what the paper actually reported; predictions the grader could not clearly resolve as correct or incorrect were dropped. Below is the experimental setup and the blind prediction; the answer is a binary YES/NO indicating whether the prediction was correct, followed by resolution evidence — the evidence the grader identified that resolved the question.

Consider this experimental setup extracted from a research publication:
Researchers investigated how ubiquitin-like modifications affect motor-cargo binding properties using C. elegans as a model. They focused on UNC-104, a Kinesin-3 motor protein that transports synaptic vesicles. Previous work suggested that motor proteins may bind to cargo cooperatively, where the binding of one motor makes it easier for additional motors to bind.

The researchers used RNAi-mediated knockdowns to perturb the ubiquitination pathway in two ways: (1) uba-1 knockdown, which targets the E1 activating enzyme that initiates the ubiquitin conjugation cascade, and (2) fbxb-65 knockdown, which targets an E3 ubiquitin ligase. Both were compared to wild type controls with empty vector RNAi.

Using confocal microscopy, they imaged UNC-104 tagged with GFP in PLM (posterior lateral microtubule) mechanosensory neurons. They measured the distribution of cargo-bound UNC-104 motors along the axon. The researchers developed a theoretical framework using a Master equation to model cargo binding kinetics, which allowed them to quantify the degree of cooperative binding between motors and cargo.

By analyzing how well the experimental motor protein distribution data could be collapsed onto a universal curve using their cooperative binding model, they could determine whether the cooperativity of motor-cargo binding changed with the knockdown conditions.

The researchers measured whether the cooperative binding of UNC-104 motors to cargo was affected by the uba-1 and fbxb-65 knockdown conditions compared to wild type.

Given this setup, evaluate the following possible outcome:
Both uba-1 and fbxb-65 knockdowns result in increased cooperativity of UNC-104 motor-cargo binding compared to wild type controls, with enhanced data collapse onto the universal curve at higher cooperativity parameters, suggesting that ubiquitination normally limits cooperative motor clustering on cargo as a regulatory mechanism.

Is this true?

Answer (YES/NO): YES